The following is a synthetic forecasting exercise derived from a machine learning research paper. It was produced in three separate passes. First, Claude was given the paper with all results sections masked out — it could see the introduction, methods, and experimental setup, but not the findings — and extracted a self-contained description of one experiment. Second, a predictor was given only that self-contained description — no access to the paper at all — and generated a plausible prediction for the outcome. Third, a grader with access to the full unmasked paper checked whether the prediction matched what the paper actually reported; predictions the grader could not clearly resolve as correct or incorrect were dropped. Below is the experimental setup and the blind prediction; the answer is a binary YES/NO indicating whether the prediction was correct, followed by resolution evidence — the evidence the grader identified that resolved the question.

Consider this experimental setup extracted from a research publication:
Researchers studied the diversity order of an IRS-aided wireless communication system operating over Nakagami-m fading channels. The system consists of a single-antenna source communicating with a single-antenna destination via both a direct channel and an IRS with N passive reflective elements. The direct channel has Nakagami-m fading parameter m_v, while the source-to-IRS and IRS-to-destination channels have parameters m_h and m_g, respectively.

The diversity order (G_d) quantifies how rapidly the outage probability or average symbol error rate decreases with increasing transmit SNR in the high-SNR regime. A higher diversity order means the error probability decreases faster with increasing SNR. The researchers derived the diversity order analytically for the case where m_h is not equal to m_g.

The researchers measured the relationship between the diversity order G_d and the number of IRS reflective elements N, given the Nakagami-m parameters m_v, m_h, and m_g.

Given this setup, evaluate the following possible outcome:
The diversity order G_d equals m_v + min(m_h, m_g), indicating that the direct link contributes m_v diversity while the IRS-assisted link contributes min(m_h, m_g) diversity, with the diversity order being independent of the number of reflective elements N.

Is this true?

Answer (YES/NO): NO